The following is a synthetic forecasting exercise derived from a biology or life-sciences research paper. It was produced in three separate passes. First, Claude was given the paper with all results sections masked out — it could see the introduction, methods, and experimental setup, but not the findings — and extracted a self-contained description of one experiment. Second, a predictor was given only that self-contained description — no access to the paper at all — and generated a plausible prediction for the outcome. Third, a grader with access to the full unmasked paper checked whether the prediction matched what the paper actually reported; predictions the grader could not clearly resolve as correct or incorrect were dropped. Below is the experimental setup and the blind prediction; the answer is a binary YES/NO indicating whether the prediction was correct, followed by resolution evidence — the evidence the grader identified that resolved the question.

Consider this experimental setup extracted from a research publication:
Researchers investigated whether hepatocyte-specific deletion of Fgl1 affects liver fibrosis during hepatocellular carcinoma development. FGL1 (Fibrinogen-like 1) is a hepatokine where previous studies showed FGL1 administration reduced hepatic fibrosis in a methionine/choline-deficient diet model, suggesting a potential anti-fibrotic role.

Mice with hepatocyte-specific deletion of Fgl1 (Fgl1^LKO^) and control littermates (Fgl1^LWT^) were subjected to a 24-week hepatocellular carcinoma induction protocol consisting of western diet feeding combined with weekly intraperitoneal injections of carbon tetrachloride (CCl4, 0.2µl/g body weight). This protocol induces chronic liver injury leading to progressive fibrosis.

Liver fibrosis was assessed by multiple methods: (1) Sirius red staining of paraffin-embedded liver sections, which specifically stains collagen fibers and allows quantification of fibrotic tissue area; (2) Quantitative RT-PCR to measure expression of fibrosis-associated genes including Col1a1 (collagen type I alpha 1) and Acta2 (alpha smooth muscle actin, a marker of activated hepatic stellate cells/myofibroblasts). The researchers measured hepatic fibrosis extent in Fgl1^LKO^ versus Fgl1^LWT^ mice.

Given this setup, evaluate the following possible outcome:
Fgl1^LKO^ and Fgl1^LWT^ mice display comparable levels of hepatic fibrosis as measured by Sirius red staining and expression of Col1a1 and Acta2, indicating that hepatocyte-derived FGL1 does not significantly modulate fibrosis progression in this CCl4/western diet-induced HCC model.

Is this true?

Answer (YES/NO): YES